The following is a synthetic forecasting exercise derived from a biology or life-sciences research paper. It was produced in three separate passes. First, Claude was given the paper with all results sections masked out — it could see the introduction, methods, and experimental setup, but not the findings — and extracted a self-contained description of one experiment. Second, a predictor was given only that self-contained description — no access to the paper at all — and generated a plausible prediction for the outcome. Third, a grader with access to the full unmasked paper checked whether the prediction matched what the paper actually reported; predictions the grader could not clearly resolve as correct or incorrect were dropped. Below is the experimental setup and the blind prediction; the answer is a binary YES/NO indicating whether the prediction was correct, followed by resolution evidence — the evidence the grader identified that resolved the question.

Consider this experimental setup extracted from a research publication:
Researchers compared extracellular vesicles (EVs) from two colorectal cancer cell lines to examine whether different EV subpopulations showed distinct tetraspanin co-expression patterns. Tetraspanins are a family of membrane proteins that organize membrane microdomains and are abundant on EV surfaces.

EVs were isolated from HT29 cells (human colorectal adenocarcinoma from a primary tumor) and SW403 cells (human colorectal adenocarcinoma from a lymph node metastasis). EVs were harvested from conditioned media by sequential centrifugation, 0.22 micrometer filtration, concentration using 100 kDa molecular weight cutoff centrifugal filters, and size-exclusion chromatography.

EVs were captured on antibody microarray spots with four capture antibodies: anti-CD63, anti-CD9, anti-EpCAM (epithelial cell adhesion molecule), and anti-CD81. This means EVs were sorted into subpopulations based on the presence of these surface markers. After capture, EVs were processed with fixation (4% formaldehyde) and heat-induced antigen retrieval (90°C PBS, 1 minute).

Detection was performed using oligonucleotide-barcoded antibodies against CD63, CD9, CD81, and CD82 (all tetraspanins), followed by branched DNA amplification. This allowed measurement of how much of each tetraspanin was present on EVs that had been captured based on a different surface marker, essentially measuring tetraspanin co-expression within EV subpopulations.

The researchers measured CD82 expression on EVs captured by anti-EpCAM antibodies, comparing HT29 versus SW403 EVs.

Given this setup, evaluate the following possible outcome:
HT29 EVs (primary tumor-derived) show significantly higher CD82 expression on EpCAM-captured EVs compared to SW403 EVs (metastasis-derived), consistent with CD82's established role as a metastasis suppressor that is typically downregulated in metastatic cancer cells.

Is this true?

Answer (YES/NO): YES